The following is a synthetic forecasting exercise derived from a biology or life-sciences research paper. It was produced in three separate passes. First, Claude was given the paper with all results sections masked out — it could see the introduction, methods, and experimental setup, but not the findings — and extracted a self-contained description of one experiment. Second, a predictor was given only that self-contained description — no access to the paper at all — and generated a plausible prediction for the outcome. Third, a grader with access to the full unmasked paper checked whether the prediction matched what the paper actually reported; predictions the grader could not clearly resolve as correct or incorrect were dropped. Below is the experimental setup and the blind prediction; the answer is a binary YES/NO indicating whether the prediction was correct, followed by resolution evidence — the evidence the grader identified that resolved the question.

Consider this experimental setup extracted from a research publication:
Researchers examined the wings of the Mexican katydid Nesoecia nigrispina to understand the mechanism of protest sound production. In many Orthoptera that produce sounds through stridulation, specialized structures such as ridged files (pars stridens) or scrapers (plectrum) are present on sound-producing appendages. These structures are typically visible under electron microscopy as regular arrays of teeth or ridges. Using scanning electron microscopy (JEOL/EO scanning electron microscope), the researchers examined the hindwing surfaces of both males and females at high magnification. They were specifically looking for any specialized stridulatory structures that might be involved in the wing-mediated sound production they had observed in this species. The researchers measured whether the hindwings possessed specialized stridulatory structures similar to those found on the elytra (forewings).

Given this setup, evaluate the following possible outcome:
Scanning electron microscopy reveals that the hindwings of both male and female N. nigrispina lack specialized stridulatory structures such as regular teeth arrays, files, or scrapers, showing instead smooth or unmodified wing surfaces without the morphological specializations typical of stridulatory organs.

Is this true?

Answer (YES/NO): YES